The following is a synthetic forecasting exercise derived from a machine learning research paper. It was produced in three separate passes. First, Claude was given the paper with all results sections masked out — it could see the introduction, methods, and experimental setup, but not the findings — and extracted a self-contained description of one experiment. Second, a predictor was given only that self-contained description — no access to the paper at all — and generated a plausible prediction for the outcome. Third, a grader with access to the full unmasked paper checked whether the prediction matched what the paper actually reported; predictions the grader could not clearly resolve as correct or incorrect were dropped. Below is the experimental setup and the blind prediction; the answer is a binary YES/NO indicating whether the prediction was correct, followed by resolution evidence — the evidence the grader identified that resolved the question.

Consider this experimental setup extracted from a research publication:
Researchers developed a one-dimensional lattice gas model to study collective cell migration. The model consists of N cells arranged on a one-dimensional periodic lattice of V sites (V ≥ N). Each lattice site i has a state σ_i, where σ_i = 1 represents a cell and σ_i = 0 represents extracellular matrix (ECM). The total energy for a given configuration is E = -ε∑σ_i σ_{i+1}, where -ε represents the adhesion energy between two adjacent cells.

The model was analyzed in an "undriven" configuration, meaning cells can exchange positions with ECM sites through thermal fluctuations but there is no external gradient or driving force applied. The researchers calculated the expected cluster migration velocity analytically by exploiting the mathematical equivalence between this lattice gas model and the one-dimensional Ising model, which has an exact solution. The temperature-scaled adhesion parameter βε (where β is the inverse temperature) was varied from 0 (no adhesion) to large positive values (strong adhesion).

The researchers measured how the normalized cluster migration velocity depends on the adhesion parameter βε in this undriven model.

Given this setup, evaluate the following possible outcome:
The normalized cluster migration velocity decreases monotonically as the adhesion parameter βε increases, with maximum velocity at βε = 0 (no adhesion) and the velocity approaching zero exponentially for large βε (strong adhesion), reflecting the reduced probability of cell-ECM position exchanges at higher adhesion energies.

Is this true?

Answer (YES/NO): NO